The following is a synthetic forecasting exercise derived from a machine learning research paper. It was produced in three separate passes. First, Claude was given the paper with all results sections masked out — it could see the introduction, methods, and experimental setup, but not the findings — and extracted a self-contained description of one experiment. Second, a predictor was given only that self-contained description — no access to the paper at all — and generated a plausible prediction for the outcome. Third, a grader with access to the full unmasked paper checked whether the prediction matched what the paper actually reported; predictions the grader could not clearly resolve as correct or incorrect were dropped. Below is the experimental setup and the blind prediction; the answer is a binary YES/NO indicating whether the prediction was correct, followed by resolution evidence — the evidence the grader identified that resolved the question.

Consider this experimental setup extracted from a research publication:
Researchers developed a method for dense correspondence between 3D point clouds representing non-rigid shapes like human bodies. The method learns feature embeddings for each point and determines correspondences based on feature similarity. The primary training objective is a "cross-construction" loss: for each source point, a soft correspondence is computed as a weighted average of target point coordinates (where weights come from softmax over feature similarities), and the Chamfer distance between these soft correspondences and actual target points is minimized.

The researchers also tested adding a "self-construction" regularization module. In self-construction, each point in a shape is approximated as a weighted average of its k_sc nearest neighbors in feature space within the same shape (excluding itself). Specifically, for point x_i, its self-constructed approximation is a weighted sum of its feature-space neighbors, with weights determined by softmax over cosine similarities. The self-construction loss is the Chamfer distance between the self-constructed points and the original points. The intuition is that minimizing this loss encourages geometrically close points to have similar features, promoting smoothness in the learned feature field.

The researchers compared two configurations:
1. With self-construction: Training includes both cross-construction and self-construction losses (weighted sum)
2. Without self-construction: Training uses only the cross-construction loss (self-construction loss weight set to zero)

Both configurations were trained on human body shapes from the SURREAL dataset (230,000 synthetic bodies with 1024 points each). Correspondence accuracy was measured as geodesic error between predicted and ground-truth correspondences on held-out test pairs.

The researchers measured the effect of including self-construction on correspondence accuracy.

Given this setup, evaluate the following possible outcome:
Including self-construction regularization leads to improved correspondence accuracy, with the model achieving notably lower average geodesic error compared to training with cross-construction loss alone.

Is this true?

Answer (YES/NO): YES